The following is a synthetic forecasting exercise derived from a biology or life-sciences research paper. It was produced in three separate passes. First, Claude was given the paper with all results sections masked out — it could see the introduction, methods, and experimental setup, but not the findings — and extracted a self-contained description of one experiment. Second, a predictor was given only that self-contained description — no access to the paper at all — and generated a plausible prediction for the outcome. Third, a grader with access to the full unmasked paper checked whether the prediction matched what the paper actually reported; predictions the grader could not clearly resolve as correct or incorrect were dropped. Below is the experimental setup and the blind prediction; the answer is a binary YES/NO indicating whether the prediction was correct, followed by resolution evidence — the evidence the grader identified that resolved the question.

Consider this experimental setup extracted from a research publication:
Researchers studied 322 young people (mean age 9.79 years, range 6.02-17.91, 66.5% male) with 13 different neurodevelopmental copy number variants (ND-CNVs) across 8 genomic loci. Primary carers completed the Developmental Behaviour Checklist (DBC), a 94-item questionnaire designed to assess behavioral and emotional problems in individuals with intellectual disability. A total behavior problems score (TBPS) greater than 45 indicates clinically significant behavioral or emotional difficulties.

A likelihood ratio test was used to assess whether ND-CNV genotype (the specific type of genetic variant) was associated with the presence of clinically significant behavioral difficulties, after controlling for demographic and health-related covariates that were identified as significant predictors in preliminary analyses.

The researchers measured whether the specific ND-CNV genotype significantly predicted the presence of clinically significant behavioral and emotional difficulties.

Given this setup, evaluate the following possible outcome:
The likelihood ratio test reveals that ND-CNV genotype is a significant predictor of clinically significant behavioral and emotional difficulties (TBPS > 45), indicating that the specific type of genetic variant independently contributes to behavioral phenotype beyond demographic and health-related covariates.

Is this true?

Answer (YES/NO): YES